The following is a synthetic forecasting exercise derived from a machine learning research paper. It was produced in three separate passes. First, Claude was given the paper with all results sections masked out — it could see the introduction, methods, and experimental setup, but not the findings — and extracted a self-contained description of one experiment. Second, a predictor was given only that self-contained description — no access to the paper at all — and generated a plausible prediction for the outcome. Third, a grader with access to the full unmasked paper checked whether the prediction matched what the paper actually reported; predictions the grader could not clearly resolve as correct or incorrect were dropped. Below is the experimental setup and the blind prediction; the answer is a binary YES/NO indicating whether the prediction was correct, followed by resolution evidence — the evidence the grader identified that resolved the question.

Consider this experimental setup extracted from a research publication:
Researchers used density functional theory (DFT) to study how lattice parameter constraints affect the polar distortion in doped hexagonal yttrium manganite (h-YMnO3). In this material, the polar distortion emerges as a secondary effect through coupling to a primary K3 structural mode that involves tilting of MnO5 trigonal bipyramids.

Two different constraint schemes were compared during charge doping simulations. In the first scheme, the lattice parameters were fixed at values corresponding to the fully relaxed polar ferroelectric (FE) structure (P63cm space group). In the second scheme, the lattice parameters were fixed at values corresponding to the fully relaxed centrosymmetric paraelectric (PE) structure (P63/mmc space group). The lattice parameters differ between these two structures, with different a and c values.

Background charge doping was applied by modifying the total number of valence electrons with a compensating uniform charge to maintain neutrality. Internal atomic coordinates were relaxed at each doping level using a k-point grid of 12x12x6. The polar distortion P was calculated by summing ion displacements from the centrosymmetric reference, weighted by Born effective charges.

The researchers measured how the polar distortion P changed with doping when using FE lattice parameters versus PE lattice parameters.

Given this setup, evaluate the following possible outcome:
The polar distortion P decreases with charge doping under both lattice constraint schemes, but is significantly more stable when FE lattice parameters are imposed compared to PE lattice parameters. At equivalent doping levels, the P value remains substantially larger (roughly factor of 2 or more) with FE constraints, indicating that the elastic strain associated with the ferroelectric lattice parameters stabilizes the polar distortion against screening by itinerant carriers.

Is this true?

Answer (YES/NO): NO